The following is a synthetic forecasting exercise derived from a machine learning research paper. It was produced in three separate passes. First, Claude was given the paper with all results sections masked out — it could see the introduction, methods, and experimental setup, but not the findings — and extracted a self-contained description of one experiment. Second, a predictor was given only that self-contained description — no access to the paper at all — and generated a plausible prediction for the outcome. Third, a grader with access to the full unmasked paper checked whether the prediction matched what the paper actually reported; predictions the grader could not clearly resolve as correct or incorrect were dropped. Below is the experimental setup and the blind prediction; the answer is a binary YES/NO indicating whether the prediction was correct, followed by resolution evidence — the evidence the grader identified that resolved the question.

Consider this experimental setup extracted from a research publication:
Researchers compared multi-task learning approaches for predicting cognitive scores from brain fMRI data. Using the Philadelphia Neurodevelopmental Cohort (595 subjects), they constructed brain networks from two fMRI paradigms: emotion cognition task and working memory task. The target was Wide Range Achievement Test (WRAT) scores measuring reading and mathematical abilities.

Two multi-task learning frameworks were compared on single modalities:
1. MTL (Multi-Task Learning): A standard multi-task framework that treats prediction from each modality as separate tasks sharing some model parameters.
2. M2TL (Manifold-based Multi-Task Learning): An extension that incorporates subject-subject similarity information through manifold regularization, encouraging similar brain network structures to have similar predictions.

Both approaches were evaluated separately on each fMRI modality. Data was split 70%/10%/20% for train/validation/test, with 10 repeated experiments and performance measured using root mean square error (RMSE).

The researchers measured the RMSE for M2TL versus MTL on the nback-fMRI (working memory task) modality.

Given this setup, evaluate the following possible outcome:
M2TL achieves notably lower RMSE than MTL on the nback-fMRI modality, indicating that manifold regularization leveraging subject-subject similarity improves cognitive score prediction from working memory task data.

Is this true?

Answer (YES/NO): YES